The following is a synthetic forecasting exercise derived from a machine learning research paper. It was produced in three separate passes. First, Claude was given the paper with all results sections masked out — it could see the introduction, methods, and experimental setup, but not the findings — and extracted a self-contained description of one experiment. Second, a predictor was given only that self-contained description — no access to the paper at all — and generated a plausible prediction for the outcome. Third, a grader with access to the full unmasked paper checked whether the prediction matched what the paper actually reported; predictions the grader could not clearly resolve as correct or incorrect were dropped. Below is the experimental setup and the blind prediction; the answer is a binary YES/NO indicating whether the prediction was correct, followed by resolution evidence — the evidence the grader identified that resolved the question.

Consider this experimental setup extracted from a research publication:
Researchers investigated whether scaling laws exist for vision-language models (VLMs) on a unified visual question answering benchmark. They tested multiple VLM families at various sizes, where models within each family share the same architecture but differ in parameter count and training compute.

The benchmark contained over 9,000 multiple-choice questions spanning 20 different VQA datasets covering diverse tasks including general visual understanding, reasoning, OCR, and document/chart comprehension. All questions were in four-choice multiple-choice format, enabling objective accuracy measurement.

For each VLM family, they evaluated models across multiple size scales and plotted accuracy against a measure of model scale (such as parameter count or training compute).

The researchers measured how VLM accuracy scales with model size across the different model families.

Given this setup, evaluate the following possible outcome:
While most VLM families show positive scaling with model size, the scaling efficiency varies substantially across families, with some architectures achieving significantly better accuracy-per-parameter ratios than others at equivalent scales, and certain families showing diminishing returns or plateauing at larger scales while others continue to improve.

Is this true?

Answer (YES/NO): NO